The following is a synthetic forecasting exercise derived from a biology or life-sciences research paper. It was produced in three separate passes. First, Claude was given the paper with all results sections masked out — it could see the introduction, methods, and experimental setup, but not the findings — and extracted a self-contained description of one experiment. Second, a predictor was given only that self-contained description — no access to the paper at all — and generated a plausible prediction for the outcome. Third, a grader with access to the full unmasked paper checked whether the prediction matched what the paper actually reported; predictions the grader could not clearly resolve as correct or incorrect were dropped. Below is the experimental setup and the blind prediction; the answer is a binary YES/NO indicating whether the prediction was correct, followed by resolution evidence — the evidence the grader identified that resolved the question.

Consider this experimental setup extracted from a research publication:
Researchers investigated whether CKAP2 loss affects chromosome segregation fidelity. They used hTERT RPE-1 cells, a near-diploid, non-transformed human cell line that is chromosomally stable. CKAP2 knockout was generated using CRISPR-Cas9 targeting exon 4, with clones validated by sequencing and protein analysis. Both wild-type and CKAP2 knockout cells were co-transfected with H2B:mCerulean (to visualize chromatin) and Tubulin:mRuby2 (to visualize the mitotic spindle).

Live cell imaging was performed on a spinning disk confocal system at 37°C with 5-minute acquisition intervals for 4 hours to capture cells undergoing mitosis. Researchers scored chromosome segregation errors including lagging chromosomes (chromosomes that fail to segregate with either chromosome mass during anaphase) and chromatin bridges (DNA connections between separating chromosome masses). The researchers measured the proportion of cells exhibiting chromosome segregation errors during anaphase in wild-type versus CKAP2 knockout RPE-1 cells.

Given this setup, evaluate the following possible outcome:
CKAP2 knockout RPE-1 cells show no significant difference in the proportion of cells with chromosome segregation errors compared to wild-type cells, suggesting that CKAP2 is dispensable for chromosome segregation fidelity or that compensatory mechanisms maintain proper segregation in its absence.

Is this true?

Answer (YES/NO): NO